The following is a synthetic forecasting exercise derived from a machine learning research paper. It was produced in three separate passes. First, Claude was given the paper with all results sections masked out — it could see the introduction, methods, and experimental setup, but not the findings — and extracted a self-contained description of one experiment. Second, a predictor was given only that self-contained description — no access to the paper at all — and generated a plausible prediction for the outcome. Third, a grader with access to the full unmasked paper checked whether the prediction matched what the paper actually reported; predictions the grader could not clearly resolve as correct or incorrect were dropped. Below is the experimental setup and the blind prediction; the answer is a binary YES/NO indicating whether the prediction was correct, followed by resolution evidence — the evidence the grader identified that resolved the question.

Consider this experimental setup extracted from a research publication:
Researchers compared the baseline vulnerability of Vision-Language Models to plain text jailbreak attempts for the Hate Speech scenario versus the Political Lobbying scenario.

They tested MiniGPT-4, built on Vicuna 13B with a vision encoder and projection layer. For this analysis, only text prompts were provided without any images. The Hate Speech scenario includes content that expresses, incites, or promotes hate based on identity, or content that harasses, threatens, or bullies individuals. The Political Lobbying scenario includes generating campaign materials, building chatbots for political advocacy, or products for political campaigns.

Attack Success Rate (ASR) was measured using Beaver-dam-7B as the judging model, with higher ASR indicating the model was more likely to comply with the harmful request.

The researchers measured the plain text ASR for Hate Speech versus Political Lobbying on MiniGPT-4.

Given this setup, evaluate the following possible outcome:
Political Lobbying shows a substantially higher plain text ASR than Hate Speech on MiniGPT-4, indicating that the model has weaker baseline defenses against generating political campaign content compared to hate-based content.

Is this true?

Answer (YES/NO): YES